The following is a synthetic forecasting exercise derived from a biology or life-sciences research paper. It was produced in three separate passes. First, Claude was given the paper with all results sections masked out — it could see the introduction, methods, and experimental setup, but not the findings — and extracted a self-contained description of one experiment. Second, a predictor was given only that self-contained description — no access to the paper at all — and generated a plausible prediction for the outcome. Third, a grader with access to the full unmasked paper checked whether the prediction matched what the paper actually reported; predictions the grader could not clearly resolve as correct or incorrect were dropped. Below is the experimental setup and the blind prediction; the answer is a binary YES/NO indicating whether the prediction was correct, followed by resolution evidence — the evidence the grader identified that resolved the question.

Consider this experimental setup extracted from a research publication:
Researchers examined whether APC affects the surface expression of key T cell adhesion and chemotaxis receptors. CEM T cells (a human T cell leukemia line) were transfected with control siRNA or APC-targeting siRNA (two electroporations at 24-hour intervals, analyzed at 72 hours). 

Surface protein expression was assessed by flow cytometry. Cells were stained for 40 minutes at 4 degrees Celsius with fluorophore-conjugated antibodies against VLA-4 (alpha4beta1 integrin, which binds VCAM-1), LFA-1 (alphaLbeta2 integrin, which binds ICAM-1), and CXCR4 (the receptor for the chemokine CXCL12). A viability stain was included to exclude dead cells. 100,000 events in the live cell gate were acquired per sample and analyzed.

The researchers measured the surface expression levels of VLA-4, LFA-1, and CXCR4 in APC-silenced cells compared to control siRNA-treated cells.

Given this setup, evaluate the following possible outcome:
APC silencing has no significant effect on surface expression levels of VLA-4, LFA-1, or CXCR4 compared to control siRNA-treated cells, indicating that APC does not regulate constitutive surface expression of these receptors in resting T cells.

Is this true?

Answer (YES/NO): NO